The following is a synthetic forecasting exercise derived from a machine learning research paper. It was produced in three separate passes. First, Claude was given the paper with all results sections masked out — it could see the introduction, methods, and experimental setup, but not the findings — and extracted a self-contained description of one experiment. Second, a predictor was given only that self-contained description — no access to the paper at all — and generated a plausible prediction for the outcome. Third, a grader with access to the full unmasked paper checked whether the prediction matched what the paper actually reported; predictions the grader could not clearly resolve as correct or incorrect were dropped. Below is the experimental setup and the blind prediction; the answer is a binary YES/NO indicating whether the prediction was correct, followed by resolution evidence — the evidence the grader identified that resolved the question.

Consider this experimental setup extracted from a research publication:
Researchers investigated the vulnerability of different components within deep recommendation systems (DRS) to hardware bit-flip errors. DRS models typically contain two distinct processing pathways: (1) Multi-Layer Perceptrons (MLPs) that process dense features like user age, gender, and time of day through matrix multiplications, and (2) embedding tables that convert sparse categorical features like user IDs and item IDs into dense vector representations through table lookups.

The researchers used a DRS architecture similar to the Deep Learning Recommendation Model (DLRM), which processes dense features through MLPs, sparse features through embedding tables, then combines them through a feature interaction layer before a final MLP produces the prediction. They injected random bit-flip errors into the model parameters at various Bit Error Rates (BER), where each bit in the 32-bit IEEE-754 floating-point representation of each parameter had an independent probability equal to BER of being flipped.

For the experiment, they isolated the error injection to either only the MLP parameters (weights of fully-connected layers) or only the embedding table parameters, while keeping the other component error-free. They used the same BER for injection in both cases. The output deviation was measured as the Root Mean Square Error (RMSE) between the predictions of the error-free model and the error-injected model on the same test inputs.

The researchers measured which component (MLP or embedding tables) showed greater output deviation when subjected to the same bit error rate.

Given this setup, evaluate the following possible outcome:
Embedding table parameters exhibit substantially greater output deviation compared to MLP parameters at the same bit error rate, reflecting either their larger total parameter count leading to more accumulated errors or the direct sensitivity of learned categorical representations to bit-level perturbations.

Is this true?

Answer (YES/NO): NO